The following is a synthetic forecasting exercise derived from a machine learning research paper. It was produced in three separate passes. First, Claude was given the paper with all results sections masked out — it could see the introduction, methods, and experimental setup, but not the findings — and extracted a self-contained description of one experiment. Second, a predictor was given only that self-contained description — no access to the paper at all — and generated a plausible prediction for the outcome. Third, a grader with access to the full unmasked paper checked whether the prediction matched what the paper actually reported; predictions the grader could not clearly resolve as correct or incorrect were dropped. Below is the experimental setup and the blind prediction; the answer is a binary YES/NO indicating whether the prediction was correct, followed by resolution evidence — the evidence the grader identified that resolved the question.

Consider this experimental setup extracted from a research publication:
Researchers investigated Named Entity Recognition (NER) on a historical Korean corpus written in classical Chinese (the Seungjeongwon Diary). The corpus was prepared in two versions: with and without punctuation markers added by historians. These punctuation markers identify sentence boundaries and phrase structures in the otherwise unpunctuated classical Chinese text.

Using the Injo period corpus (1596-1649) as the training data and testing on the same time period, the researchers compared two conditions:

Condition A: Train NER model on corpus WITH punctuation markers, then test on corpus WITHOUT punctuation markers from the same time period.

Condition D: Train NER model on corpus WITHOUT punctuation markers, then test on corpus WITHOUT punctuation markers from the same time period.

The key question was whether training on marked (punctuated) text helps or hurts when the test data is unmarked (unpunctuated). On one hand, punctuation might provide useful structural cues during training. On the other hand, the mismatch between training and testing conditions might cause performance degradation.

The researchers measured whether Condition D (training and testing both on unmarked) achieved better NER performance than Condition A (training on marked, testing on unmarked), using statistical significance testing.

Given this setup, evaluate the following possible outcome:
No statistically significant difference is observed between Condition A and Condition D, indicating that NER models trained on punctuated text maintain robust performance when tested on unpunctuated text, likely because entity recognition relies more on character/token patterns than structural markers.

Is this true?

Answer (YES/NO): NO